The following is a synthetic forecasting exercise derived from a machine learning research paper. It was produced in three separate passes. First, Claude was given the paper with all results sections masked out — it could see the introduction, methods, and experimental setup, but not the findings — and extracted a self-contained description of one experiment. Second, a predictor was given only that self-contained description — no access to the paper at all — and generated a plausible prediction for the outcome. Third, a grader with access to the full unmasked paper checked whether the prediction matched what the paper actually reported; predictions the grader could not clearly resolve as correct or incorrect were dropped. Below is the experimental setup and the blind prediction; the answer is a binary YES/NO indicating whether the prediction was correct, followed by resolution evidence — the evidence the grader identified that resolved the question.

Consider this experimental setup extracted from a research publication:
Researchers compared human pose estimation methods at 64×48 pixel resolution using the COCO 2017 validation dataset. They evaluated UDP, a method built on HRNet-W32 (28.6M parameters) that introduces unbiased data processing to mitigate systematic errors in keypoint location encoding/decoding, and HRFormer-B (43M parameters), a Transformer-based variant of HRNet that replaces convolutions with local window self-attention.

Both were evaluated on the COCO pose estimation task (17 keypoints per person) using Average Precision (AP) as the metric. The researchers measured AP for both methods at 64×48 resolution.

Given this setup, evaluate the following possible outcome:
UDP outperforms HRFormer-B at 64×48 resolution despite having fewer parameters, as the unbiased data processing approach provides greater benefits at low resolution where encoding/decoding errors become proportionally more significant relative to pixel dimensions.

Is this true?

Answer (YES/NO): YES